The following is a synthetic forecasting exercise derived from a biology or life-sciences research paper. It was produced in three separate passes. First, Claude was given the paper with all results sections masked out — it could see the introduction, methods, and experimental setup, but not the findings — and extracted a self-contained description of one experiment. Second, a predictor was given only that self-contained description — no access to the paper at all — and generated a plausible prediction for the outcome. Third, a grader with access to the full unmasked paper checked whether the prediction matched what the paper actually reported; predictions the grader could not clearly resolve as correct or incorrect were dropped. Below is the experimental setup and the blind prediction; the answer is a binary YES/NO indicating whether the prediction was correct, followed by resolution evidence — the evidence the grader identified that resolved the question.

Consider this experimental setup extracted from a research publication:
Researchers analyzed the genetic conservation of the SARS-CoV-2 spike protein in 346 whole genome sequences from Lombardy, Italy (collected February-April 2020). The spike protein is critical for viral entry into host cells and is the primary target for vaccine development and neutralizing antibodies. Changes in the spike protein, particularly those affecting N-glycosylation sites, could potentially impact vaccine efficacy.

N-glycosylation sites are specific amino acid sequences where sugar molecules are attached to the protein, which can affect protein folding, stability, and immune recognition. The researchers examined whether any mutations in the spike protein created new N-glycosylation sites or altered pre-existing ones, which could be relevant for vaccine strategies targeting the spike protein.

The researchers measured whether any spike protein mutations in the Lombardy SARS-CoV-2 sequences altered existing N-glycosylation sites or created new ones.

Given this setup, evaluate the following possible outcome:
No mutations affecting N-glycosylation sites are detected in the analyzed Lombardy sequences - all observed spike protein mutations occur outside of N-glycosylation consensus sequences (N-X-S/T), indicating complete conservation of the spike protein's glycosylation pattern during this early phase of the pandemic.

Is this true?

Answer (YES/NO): YES